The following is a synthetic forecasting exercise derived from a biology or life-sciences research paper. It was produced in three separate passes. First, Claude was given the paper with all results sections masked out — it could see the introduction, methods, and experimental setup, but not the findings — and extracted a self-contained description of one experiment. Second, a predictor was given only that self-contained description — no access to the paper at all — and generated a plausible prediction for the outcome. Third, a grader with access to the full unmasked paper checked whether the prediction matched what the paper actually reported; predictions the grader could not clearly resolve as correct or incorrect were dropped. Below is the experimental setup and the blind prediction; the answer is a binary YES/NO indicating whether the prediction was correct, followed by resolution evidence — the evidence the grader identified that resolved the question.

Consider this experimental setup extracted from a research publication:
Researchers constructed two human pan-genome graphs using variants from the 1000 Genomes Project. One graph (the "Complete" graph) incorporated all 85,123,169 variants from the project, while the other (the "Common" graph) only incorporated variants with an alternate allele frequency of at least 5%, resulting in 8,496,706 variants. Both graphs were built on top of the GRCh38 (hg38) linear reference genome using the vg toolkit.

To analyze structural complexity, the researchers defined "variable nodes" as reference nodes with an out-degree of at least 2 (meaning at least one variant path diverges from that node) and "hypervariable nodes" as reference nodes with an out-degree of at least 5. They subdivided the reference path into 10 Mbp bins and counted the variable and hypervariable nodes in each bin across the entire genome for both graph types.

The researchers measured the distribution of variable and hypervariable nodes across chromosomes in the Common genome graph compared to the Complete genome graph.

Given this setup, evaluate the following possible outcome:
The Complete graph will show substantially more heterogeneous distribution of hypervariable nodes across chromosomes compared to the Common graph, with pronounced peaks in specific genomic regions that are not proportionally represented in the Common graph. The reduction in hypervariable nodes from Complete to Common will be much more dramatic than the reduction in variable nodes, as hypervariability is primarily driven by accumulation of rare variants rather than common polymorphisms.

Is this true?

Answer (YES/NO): YES